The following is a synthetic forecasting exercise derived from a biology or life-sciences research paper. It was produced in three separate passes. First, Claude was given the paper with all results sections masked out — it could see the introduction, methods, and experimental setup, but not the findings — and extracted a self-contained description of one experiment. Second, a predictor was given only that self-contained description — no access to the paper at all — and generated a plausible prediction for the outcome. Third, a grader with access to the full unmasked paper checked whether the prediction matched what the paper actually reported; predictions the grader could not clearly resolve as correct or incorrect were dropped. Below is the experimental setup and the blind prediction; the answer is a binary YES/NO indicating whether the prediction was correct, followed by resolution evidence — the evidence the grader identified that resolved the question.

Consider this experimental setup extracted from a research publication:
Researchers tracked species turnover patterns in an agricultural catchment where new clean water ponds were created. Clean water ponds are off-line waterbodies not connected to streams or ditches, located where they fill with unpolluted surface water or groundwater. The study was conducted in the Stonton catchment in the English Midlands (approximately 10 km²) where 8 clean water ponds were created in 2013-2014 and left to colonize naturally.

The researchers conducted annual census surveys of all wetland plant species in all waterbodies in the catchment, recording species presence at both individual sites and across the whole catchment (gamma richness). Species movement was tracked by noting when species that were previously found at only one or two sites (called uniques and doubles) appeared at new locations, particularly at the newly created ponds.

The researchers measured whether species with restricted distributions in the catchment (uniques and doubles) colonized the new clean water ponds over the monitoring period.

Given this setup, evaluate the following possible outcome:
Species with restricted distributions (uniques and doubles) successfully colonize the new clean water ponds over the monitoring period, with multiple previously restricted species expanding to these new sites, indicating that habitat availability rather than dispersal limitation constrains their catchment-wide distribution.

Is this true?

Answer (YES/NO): YES